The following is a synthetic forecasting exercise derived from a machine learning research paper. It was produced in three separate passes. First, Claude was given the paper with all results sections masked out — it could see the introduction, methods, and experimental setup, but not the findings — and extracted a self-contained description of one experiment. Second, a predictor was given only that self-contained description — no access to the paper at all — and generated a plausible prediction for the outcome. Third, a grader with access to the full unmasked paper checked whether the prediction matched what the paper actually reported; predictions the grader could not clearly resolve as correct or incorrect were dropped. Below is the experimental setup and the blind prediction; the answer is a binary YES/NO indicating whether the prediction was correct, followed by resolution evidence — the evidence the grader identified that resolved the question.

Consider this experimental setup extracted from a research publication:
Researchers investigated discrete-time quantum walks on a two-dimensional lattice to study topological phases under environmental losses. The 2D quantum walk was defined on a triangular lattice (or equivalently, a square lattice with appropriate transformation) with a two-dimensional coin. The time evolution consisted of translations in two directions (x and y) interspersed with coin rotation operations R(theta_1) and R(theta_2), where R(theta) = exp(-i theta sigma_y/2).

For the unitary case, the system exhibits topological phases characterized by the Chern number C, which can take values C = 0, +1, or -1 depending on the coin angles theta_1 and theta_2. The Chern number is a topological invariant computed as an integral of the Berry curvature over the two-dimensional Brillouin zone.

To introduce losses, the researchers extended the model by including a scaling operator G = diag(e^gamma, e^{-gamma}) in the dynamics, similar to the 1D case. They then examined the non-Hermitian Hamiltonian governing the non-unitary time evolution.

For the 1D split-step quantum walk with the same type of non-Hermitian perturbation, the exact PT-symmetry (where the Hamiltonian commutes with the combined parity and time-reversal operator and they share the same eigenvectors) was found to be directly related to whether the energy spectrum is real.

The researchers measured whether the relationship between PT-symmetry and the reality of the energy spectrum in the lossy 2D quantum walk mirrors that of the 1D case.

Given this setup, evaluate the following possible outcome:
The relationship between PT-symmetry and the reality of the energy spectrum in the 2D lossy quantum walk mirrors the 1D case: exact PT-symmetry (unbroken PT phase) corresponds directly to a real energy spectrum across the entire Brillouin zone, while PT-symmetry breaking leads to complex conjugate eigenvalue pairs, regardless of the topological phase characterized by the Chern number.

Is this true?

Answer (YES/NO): NO